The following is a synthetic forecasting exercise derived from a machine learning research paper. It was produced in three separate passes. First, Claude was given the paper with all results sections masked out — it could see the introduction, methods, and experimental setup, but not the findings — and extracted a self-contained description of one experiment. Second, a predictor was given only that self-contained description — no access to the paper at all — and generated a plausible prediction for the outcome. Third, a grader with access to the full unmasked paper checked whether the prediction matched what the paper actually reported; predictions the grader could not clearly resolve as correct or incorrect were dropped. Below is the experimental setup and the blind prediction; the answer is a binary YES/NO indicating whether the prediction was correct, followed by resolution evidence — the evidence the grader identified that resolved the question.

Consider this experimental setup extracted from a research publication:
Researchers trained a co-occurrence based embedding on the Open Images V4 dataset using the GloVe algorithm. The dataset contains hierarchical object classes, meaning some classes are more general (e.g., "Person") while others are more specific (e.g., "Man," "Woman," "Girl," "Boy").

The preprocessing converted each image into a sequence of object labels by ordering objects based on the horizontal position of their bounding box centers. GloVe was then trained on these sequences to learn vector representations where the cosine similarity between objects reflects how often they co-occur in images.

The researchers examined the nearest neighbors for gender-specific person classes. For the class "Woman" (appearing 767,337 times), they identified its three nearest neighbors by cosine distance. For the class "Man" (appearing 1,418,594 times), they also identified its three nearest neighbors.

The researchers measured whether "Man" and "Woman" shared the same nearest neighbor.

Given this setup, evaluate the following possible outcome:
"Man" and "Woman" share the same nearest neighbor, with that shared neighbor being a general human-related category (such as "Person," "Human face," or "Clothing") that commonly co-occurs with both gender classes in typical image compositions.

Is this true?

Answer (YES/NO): NO